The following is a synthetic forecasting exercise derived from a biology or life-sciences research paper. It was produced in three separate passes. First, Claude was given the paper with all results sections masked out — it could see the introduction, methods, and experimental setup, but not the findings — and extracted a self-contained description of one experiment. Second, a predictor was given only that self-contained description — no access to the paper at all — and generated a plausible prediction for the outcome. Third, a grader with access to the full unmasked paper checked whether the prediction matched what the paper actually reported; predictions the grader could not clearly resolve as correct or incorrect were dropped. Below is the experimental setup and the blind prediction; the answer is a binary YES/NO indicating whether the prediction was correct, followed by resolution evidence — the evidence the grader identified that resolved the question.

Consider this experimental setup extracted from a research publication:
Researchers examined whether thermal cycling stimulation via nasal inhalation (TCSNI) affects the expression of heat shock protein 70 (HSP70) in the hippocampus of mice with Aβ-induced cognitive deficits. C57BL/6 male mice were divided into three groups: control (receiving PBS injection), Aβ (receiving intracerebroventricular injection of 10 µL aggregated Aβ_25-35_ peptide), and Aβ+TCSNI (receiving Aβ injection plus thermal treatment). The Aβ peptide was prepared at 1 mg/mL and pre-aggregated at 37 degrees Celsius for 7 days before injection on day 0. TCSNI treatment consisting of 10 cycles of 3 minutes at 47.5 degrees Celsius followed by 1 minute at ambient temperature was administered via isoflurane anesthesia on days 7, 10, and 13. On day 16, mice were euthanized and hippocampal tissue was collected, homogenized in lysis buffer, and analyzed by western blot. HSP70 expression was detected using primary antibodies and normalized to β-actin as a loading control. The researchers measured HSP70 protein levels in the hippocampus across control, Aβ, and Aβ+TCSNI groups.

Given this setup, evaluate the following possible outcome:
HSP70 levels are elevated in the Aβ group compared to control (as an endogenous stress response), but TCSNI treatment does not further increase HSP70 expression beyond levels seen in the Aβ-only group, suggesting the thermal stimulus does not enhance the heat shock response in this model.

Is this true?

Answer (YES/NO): NO